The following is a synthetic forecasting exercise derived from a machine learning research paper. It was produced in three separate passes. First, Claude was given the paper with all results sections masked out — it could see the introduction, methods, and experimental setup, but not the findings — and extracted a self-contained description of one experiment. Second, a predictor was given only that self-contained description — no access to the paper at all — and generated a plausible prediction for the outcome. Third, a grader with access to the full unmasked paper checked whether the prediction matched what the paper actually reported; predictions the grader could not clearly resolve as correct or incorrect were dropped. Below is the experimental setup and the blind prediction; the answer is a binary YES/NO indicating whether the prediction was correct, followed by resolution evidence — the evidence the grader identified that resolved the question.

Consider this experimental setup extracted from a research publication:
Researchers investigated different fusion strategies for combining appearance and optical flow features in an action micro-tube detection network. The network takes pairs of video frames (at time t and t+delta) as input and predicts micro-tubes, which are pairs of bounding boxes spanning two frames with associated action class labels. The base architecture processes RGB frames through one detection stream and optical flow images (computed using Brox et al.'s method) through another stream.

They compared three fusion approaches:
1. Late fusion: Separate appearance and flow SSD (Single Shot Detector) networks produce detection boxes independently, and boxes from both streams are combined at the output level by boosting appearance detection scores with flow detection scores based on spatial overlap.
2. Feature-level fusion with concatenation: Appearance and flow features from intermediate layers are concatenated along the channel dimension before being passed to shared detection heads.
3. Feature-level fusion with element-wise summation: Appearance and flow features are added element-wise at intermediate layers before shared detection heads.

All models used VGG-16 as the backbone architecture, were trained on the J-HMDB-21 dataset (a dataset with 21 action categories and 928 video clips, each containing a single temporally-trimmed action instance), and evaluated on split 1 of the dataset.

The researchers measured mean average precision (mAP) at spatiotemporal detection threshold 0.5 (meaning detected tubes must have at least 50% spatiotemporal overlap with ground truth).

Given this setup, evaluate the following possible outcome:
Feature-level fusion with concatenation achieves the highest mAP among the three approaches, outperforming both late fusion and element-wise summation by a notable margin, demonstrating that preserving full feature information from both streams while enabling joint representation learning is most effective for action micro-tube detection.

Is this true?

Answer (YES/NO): NO